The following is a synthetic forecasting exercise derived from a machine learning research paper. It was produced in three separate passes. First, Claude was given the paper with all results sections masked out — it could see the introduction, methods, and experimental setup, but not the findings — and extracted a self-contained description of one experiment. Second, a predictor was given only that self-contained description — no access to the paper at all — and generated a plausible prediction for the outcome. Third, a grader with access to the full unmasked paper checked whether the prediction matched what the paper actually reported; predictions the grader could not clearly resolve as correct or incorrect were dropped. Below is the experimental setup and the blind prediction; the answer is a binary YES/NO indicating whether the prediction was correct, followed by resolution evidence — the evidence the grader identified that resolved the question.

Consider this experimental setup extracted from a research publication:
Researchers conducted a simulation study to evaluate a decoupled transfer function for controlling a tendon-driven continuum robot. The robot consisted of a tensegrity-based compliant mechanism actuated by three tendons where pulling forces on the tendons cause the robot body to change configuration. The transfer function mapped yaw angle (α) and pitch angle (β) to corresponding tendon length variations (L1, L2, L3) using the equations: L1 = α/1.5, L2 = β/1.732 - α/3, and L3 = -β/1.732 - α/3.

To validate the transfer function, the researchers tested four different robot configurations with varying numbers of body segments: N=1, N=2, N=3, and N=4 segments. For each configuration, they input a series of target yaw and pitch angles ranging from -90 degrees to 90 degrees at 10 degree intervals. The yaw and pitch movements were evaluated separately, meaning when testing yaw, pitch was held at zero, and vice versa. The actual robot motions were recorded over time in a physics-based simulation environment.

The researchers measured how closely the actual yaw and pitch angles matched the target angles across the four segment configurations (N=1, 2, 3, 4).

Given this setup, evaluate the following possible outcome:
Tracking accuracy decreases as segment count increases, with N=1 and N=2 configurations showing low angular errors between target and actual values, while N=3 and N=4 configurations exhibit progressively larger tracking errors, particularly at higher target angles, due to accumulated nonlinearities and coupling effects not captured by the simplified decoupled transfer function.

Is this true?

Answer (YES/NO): NO